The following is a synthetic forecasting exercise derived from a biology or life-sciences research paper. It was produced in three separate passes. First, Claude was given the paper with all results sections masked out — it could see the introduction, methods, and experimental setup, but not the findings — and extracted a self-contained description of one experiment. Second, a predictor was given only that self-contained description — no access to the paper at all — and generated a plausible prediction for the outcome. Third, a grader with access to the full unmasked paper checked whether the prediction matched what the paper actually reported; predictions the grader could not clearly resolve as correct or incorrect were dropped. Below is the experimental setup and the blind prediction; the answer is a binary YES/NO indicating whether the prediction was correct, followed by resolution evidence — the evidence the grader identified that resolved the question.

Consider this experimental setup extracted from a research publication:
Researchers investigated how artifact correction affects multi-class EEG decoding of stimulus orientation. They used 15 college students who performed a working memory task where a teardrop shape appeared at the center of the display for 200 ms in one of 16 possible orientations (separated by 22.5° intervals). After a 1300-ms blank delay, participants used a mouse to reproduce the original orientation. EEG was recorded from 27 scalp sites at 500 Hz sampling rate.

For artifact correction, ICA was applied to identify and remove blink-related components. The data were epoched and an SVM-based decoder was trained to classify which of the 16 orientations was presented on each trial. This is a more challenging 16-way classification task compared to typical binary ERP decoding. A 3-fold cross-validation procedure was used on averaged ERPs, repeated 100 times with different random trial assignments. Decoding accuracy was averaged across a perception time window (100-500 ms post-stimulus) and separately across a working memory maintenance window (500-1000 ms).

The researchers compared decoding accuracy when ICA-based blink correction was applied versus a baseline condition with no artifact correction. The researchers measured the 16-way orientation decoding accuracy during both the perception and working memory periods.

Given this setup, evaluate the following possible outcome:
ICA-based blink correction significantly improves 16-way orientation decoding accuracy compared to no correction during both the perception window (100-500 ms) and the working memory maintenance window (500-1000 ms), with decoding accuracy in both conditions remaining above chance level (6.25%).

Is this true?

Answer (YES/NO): NO